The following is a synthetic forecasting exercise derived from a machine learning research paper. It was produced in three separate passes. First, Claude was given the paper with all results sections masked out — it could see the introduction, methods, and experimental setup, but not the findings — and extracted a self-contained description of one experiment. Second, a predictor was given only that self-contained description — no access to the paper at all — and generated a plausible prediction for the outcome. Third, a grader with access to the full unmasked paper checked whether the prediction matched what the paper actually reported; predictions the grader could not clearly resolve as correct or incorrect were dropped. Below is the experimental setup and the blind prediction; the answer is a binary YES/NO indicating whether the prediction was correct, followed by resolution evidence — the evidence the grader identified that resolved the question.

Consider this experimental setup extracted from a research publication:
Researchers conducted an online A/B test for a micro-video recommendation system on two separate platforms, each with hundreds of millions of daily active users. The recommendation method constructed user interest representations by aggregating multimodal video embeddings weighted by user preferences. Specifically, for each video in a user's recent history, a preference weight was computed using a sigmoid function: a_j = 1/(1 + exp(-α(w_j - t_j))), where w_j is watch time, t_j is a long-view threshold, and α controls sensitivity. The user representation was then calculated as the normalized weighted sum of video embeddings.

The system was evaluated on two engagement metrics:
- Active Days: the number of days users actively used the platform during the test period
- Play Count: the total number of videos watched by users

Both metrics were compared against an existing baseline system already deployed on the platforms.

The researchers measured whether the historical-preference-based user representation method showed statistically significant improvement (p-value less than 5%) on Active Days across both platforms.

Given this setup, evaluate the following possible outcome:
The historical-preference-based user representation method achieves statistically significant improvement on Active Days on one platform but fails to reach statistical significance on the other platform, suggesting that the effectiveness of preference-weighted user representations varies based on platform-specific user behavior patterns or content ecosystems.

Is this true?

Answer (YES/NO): NO